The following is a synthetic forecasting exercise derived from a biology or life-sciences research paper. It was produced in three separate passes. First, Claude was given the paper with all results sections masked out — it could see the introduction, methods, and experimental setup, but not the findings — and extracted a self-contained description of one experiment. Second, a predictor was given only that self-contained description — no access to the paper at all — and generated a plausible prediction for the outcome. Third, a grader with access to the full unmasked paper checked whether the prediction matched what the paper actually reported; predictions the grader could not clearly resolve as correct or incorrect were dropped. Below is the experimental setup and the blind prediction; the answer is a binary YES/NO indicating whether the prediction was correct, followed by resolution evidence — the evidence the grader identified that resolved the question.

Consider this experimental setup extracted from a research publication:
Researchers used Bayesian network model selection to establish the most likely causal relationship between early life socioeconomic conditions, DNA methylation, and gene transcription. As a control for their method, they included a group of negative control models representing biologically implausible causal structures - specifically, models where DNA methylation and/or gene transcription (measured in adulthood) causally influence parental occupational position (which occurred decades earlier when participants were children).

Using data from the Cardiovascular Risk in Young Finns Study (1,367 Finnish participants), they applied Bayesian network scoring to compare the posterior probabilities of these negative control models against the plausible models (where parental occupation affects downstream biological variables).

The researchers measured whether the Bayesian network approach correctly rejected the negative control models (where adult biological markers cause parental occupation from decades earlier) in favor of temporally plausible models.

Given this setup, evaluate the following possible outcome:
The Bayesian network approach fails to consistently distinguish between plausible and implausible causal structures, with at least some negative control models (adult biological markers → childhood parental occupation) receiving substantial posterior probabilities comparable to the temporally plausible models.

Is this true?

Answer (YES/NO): NO